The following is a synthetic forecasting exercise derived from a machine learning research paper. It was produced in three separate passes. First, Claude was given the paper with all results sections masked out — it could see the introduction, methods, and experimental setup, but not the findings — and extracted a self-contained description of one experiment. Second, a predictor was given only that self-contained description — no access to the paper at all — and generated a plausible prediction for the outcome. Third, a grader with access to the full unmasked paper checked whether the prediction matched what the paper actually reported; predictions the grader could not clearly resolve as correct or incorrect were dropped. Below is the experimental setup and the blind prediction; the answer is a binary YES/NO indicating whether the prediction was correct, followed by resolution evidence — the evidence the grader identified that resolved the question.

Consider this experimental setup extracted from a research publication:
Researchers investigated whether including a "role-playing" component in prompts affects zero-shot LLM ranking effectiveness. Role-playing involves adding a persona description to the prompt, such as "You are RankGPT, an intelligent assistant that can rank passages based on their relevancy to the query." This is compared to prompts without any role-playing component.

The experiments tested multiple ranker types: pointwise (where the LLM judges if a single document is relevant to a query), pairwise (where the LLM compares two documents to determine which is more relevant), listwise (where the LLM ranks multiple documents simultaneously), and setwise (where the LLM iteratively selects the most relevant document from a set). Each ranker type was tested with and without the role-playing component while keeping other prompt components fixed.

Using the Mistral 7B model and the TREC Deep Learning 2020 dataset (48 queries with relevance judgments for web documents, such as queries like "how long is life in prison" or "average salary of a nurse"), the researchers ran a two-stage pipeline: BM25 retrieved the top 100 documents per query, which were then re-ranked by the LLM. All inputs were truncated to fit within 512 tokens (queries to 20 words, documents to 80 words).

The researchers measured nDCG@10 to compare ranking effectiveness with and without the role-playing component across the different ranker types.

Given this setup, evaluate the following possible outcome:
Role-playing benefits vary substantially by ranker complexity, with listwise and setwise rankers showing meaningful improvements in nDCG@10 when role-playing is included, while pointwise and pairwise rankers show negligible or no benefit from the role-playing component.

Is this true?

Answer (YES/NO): NO